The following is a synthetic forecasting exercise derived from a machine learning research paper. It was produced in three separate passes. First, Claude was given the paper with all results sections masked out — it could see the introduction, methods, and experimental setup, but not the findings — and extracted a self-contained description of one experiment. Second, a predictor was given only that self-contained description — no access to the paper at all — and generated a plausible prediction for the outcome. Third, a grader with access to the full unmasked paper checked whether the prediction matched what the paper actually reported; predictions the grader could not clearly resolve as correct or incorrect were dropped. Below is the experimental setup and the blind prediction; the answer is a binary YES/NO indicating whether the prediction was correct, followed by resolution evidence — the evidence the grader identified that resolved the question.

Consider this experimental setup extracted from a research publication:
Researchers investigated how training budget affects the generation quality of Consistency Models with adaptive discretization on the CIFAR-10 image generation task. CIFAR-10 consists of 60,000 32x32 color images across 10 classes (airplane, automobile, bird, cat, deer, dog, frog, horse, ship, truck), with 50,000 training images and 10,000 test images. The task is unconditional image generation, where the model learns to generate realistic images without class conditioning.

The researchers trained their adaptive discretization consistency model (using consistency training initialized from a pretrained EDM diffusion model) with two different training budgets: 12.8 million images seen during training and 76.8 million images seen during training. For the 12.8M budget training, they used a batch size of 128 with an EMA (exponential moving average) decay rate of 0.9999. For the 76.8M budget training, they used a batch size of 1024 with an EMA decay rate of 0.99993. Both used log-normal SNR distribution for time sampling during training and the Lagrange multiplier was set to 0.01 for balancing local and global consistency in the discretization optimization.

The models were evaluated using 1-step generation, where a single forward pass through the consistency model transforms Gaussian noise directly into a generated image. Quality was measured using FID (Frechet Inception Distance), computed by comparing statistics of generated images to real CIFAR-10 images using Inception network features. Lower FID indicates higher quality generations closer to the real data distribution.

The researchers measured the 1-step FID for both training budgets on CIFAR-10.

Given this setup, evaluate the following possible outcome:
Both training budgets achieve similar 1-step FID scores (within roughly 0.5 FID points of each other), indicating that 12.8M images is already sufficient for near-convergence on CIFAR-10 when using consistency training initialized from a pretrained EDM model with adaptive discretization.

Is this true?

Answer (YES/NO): YES